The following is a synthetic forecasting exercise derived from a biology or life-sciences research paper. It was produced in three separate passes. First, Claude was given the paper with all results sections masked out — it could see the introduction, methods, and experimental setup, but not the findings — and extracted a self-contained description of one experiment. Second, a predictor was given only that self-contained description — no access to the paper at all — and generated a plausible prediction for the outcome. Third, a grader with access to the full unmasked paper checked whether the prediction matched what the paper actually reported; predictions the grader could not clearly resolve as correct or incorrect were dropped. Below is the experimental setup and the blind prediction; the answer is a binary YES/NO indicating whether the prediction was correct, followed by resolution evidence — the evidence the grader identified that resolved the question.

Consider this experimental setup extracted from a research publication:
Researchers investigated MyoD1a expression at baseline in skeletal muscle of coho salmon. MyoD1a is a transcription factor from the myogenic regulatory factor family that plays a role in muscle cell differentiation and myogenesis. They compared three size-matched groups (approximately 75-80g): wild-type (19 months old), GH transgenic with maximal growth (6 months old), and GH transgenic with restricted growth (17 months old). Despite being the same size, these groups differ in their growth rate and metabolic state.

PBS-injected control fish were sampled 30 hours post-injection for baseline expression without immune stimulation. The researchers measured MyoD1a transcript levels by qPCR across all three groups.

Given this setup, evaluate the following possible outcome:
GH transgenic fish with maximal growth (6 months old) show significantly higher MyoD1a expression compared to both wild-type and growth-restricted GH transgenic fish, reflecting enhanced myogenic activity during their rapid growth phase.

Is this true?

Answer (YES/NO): NO